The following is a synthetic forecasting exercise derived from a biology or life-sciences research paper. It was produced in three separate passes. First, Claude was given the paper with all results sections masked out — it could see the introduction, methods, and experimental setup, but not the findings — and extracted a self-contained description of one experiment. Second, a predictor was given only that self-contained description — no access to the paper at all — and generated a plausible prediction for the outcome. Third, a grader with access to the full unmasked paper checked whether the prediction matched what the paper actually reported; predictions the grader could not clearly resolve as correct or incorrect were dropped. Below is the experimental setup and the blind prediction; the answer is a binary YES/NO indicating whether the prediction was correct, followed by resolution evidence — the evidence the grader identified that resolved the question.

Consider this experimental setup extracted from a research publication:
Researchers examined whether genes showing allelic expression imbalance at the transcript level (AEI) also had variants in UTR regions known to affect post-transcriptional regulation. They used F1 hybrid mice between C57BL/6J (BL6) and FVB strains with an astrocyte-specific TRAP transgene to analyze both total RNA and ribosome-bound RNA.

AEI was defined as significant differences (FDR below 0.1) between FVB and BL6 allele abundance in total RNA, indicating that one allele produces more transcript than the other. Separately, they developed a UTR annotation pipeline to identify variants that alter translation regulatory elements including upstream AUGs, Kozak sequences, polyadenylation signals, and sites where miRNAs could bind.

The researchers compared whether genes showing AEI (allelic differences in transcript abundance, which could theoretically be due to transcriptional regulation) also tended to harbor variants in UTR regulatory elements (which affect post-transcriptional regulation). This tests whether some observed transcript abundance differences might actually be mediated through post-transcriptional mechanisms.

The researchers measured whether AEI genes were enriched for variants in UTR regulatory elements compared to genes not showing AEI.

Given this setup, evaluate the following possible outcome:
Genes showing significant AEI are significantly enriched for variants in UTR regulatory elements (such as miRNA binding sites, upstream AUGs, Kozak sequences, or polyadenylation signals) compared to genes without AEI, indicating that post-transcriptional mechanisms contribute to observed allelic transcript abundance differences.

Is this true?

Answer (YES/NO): YES